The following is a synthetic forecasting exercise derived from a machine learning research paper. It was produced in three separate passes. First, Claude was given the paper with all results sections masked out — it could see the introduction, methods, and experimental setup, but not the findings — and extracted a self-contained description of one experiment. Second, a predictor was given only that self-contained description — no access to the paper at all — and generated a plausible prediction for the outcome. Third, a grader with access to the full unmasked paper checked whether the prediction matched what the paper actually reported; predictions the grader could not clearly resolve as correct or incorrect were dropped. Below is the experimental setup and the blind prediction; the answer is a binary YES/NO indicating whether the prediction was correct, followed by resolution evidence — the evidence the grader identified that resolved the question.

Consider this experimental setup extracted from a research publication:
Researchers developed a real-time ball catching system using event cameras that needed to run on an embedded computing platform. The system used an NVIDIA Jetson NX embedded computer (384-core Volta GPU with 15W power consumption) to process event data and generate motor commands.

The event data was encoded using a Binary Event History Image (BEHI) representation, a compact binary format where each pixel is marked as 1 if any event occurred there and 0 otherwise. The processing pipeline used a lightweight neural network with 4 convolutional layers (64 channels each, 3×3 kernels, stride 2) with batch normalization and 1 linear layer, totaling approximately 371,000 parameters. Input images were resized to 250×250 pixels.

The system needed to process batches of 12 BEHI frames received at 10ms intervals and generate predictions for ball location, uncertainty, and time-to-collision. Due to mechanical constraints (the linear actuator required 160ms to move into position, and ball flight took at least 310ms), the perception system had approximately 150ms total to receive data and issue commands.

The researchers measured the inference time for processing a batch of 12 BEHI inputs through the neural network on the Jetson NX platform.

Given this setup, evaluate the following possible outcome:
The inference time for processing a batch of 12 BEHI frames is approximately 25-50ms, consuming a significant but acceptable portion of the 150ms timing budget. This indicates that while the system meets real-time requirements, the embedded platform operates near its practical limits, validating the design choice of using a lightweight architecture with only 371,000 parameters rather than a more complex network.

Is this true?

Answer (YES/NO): NO